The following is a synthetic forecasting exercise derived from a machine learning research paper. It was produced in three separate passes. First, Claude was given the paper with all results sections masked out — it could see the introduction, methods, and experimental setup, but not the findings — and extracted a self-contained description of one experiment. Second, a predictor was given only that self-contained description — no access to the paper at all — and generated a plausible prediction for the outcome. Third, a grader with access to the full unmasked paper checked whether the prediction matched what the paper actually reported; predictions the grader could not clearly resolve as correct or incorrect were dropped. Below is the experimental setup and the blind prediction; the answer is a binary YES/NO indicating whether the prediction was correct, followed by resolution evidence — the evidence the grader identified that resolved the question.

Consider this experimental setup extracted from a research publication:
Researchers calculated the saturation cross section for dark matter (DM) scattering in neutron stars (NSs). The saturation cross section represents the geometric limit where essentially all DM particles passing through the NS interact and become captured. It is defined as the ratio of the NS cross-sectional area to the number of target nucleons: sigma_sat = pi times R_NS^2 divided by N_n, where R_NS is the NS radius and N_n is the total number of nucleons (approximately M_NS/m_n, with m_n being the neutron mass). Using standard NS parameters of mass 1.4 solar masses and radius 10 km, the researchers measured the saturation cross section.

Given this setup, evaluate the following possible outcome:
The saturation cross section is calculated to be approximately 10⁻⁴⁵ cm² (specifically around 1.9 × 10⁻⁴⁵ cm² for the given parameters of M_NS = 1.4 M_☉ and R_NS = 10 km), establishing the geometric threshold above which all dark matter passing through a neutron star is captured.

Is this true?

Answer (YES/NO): NO